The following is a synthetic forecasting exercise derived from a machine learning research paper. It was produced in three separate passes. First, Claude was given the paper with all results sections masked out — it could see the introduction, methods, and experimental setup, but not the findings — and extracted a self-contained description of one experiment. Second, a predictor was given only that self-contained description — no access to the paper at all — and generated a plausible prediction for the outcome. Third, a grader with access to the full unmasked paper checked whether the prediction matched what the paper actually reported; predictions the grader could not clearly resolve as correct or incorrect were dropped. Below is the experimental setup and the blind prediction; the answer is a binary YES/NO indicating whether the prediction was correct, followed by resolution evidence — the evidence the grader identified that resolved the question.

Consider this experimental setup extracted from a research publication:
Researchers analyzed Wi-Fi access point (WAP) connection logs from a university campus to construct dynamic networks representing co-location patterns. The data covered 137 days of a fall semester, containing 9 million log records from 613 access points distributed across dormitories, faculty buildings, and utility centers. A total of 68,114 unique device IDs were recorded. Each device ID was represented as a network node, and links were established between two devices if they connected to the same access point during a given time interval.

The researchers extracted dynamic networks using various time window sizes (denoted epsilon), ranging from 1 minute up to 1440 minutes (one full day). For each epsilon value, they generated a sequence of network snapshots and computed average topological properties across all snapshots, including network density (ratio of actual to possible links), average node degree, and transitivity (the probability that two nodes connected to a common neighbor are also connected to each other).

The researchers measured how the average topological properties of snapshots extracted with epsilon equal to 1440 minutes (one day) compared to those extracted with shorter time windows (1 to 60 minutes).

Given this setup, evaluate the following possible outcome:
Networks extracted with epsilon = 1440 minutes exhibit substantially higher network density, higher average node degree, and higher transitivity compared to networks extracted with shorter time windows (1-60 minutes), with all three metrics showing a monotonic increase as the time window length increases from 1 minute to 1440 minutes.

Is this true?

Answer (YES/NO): NO